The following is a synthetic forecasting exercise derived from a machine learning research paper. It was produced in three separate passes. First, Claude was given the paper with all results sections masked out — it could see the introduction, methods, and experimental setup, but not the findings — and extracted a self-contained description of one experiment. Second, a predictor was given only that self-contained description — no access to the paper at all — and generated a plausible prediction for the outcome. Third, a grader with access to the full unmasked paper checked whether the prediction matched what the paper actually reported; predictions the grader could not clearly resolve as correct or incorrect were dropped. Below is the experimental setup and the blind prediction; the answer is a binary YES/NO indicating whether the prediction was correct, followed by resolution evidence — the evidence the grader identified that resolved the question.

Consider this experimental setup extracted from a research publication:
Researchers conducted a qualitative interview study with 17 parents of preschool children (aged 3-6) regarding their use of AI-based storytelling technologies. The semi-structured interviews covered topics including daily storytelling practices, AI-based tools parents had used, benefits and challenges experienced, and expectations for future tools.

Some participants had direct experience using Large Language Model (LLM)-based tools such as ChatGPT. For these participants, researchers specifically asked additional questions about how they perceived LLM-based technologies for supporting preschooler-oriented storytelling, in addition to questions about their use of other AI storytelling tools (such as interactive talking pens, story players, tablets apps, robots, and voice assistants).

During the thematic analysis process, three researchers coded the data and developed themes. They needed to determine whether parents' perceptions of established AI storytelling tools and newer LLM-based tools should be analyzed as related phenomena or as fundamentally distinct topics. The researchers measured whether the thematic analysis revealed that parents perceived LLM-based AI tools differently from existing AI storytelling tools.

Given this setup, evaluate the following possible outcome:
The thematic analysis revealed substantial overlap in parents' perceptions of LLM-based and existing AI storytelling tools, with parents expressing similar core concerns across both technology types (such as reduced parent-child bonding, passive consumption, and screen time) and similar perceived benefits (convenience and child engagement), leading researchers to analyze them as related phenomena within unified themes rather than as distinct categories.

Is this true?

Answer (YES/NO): NO